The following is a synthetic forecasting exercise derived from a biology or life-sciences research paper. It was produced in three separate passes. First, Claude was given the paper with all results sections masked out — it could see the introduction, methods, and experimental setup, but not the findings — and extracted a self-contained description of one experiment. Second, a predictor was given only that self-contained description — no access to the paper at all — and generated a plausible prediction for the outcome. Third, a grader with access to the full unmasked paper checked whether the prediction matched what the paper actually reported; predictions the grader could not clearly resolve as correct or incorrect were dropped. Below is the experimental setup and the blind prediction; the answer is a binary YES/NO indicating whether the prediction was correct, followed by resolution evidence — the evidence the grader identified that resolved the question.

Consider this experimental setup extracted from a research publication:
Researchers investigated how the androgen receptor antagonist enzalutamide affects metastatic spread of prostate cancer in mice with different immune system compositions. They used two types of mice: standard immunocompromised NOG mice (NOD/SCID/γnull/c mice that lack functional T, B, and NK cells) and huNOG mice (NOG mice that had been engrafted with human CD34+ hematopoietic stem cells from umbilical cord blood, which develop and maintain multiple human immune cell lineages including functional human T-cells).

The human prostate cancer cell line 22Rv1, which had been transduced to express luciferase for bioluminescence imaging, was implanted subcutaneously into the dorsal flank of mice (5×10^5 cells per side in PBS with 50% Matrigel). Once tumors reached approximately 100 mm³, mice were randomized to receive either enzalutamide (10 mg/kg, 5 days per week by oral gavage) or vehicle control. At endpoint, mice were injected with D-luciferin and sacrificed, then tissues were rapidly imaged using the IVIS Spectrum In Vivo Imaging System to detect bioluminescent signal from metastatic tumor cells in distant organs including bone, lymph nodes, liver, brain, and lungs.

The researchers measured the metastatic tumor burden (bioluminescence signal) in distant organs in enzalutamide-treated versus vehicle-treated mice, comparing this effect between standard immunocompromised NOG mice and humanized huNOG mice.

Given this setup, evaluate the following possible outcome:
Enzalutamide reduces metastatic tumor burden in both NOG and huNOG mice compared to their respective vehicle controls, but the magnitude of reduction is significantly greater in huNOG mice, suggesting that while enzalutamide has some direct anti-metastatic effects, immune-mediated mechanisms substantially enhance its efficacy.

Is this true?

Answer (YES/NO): NO